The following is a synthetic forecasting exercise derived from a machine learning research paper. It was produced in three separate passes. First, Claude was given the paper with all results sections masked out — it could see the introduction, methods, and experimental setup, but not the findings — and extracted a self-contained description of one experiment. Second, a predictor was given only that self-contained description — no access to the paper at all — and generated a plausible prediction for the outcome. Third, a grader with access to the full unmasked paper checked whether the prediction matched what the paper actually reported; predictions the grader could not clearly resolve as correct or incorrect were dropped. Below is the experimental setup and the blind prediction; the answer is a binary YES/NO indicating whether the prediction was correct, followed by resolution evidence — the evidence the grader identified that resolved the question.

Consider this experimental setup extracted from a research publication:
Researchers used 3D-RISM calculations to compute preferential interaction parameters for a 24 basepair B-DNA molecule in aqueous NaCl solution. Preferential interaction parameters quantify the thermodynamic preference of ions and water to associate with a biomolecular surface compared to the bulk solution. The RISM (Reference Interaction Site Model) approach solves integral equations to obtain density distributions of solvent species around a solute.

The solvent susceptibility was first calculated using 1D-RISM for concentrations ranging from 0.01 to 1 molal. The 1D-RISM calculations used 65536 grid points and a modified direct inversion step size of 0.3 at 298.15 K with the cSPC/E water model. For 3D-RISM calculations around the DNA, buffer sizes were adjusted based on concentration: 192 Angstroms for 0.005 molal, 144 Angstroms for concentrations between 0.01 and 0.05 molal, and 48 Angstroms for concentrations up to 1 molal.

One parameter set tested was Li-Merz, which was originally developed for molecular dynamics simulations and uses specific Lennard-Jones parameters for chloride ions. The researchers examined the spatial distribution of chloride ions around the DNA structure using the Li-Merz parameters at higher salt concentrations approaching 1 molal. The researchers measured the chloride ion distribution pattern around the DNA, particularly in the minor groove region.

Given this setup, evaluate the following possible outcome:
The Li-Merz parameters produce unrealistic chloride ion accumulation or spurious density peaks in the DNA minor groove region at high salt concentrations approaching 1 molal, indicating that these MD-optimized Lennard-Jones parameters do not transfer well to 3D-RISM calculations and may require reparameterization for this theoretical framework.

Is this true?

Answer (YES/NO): YES